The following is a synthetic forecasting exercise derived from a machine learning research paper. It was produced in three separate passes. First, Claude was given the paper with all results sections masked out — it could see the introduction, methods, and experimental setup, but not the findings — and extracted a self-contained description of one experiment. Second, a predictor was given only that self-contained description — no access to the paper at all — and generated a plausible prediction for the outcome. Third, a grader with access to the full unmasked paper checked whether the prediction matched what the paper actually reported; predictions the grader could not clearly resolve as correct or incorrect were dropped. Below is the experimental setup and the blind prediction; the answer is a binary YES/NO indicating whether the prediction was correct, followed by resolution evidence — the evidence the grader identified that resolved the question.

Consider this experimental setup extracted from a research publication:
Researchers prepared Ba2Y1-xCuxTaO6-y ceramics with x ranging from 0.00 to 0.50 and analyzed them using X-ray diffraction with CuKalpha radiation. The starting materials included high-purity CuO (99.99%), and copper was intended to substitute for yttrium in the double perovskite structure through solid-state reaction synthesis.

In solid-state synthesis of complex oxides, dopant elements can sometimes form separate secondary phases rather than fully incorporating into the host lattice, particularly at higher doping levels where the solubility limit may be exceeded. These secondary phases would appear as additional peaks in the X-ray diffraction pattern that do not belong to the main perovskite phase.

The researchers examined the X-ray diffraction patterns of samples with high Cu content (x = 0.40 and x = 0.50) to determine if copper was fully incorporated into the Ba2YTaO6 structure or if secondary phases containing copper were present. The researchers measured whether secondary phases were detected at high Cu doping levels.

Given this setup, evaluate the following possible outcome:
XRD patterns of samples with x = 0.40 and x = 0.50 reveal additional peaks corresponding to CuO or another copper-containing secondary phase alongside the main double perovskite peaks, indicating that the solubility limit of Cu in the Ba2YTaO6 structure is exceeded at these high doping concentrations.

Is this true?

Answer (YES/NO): NO